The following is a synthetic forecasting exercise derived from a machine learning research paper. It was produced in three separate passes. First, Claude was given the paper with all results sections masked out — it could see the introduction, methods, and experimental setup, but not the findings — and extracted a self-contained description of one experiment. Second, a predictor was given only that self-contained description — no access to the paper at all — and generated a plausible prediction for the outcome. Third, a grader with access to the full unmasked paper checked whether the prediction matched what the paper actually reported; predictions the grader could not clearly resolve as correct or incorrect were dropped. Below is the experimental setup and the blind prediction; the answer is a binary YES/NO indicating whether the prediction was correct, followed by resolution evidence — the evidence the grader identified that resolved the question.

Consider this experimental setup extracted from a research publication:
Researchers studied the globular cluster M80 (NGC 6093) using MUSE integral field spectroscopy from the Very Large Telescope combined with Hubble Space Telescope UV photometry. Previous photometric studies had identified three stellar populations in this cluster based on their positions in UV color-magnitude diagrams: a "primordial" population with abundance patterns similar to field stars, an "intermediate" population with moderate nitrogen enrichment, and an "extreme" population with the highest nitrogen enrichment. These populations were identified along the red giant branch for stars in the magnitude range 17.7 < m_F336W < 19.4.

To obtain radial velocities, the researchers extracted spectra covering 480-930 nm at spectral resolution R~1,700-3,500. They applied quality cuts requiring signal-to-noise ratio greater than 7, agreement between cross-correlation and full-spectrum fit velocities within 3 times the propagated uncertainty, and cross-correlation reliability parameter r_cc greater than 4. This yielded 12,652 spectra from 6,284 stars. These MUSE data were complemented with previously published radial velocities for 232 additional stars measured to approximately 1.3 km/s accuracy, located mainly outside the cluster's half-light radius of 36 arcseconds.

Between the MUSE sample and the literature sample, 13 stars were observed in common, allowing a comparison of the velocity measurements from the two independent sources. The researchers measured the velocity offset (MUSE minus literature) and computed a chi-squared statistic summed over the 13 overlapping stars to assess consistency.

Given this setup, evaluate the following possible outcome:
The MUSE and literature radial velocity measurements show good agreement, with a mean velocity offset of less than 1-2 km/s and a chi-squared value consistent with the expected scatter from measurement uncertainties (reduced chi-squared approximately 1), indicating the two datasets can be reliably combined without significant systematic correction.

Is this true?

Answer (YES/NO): YES